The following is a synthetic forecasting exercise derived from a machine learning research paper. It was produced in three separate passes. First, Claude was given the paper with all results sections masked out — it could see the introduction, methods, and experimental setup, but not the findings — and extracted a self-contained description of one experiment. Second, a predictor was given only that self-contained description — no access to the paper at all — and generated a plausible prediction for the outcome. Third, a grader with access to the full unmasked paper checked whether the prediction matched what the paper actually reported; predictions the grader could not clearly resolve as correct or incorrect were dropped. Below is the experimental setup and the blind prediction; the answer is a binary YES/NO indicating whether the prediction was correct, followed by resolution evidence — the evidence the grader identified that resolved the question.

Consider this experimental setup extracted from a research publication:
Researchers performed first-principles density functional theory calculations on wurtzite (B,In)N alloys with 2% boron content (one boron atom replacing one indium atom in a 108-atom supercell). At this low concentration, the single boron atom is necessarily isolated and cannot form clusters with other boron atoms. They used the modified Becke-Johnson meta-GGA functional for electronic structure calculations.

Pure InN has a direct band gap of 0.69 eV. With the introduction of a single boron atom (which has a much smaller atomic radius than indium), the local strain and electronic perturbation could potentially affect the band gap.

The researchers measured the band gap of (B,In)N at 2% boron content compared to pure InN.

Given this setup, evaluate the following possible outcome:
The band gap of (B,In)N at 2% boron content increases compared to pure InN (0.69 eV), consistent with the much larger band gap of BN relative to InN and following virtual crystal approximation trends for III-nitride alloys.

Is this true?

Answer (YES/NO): NO